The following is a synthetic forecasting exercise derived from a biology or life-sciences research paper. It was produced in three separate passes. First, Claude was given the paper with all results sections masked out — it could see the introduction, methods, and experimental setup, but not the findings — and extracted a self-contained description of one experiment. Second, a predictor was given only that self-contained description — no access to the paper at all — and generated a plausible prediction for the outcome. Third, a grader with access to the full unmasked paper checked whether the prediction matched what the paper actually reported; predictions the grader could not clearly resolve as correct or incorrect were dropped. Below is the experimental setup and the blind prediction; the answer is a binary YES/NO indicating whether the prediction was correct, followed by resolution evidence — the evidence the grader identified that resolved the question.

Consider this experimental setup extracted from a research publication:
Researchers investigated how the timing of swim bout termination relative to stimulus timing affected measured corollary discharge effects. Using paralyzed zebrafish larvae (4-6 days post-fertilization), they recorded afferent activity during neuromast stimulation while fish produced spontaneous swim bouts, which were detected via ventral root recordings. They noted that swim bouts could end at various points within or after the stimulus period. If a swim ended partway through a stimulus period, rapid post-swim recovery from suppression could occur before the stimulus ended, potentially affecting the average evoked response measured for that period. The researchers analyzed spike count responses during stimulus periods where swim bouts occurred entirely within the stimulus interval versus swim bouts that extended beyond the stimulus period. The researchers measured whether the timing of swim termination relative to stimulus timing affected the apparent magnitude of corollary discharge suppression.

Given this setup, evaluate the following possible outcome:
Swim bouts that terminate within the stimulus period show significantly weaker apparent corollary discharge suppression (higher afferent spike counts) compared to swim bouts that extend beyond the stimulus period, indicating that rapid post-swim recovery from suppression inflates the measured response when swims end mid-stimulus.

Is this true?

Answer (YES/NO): YES